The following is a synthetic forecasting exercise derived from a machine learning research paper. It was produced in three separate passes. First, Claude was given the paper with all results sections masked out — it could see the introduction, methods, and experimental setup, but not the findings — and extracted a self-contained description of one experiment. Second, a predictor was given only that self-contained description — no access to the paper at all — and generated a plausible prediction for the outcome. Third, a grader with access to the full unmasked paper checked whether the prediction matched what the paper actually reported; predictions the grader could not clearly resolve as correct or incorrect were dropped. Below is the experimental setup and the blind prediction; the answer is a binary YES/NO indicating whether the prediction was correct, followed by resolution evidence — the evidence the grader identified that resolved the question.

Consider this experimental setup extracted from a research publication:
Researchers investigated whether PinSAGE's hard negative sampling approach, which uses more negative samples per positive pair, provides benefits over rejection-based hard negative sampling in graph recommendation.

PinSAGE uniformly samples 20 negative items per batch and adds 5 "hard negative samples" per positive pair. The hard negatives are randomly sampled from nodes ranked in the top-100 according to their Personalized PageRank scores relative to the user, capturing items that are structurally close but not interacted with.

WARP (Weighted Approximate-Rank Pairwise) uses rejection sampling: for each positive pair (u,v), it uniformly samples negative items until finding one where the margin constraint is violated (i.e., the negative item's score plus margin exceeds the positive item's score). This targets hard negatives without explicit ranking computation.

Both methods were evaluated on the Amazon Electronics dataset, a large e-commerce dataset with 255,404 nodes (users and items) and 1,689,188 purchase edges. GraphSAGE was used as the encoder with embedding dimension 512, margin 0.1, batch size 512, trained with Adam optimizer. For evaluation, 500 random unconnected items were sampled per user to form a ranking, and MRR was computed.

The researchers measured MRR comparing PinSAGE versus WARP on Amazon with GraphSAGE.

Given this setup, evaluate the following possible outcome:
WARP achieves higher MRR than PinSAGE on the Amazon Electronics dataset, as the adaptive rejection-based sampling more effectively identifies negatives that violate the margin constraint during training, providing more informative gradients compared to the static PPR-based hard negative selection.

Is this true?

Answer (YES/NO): YES